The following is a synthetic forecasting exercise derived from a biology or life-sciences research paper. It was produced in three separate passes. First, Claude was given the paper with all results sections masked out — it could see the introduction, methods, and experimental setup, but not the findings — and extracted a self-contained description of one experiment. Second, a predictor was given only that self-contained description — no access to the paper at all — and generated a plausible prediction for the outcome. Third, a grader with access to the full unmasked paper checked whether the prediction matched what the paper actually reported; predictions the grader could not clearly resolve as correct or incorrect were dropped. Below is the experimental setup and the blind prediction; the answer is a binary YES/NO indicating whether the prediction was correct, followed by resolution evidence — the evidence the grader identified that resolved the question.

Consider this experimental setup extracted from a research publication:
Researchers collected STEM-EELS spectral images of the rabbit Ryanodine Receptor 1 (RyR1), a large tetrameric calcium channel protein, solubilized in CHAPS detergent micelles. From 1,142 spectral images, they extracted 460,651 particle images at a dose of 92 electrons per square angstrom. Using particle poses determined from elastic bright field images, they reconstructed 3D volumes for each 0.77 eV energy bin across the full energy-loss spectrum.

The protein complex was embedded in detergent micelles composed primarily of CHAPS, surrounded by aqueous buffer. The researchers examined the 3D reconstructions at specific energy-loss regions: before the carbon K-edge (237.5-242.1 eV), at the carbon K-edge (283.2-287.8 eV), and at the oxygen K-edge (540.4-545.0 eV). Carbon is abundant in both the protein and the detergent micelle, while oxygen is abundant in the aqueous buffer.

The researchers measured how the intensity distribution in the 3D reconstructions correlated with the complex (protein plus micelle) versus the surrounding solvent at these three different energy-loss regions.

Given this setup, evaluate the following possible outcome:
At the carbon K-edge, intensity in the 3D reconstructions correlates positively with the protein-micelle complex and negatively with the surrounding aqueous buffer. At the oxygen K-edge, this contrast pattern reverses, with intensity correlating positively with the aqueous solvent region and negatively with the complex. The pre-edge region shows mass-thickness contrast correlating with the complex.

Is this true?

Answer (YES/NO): NO